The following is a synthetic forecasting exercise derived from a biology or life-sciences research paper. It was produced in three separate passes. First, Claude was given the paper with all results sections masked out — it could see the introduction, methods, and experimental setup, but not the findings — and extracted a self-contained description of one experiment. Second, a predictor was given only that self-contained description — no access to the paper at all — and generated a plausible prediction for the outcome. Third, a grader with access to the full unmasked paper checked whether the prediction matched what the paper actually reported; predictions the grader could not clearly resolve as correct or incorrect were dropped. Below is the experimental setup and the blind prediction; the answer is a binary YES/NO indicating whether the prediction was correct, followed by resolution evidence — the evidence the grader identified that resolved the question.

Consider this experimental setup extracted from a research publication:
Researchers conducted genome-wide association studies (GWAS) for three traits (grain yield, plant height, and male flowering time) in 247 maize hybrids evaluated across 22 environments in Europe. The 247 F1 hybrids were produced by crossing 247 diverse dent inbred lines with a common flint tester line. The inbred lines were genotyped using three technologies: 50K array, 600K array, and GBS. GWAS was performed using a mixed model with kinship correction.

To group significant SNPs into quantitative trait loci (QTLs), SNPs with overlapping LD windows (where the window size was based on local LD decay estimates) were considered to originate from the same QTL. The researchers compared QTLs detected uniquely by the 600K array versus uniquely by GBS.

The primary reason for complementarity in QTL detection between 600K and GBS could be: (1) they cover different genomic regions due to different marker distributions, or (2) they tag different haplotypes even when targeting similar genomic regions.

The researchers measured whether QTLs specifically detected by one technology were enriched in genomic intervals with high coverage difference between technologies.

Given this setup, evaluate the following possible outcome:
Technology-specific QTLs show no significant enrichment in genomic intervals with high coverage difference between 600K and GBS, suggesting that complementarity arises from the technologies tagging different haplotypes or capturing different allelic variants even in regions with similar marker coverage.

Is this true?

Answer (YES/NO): YES